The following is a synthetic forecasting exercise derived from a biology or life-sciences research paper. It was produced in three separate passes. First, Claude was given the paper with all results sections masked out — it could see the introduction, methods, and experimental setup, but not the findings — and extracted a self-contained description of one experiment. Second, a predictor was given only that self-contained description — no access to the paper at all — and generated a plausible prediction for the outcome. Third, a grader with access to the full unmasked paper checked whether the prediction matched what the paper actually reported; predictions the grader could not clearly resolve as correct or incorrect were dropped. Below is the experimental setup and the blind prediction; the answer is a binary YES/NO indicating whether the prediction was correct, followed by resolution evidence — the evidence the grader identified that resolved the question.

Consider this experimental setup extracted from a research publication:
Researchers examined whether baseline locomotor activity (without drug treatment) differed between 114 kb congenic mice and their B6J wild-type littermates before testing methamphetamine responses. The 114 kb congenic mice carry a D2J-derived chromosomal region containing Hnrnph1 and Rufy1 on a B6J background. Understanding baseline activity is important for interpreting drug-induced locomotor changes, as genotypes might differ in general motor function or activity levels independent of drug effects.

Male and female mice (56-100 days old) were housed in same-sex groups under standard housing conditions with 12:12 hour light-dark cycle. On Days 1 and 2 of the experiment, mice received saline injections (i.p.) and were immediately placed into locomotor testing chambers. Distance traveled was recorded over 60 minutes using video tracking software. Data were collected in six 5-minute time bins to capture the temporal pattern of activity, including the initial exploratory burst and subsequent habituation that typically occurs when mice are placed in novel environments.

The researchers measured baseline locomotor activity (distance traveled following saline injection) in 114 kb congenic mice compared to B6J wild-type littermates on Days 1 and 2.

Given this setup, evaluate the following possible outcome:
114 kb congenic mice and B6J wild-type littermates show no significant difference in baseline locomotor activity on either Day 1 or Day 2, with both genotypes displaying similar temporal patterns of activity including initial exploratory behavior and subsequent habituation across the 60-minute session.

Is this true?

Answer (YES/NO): YES